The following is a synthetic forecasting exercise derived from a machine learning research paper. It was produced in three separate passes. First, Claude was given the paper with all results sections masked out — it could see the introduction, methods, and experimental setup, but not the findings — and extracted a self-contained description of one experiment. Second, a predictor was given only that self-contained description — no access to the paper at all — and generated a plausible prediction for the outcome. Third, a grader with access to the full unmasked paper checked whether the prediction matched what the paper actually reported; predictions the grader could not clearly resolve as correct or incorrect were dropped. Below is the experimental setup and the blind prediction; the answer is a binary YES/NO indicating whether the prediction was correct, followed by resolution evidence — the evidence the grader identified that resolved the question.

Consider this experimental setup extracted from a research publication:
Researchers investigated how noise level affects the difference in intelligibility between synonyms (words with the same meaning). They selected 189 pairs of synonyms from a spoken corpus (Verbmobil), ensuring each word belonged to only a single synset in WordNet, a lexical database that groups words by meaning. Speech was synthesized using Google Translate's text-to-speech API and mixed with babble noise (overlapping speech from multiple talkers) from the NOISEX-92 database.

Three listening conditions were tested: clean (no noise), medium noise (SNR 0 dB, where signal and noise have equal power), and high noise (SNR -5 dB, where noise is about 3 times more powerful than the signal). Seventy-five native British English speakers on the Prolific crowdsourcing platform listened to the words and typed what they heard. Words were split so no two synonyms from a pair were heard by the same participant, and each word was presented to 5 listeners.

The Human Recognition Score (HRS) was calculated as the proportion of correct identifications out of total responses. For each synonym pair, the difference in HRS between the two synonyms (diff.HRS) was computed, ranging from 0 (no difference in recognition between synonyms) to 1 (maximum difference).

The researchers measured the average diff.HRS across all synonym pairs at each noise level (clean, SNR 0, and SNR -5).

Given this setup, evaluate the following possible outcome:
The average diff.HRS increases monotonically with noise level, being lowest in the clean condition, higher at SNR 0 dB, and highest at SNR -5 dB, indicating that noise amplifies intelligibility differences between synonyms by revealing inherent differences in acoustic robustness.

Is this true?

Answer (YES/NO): YES